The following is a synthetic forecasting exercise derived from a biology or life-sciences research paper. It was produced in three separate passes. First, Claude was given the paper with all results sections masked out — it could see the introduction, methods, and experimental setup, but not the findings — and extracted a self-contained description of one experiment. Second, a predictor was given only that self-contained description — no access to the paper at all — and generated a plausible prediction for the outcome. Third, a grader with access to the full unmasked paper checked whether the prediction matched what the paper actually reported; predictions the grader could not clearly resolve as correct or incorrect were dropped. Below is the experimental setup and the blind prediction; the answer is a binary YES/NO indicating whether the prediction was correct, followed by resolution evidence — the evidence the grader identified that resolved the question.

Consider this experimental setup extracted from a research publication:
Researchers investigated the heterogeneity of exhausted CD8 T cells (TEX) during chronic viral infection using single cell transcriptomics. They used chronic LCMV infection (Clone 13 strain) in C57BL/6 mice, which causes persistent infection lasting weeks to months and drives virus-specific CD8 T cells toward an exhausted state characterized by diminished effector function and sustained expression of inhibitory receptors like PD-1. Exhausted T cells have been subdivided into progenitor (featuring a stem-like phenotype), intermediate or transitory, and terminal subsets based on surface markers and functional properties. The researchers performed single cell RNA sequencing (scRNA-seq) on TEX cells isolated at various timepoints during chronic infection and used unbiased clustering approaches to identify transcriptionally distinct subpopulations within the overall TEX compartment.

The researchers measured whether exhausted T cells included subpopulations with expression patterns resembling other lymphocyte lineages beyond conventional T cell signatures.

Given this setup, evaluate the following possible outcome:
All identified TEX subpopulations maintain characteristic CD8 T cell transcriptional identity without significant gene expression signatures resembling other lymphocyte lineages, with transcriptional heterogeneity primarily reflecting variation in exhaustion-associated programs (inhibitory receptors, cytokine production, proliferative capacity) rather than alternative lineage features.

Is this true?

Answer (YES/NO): NO